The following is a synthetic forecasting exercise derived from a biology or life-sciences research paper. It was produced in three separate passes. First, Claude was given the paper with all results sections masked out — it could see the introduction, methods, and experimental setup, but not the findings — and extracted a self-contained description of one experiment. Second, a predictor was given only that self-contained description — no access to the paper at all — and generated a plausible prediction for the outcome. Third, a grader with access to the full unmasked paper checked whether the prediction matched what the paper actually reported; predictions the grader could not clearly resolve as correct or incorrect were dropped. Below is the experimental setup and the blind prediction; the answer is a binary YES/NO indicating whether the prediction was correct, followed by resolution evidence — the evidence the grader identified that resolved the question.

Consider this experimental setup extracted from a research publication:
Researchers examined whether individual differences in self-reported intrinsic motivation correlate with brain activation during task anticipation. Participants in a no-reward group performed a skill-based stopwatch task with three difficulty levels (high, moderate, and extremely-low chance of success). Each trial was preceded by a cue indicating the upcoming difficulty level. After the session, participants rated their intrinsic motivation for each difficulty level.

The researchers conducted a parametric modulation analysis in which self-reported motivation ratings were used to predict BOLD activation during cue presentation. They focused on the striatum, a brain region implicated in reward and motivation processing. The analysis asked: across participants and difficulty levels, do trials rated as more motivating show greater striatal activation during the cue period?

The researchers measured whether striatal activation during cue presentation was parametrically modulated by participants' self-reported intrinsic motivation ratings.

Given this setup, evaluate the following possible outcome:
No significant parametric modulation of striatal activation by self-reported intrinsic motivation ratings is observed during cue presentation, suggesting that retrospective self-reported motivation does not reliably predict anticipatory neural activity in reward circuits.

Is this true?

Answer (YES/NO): NO